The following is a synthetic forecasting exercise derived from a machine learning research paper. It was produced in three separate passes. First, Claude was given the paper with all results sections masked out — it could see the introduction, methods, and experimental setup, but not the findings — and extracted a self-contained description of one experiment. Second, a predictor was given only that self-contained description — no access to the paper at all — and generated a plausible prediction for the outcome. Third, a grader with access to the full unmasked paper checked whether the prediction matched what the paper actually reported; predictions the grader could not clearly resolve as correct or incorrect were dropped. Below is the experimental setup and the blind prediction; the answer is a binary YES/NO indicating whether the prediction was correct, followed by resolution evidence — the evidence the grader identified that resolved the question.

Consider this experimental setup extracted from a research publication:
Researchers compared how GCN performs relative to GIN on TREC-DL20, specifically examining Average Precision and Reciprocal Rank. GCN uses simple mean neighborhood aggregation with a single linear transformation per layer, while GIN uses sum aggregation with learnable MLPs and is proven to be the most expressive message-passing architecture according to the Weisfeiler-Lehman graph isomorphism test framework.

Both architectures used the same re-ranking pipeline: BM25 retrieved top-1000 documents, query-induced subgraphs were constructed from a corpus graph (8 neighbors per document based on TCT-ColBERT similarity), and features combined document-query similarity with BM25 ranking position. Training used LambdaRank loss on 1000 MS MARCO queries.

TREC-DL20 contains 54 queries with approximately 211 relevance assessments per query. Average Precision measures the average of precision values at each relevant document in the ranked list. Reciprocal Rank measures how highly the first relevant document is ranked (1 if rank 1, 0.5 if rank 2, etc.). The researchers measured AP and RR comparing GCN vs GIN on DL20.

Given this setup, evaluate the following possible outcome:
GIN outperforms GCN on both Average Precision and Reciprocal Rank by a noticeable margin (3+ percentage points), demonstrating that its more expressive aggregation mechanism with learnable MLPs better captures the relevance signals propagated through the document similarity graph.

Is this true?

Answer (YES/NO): NO